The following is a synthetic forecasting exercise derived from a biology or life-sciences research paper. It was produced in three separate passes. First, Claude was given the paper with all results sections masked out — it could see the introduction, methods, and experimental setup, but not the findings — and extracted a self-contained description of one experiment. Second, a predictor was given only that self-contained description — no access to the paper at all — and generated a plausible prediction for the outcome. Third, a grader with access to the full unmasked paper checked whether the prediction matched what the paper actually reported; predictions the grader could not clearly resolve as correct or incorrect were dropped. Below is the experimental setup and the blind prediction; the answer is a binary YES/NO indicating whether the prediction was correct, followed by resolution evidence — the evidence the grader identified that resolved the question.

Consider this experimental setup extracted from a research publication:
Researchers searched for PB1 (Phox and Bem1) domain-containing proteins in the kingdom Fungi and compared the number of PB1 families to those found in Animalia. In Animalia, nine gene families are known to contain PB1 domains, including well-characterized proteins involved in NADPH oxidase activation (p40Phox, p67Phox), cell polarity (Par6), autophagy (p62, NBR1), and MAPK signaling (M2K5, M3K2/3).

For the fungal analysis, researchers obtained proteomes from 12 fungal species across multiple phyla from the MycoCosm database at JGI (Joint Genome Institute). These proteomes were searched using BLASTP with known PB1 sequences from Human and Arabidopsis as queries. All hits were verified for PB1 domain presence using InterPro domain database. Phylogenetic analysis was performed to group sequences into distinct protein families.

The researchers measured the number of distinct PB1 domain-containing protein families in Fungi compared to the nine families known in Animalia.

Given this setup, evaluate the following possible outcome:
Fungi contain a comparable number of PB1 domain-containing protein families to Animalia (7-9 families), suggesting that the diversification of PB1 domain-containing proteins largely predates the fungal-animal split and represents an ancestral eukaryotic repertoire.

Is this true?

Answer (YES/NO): NO